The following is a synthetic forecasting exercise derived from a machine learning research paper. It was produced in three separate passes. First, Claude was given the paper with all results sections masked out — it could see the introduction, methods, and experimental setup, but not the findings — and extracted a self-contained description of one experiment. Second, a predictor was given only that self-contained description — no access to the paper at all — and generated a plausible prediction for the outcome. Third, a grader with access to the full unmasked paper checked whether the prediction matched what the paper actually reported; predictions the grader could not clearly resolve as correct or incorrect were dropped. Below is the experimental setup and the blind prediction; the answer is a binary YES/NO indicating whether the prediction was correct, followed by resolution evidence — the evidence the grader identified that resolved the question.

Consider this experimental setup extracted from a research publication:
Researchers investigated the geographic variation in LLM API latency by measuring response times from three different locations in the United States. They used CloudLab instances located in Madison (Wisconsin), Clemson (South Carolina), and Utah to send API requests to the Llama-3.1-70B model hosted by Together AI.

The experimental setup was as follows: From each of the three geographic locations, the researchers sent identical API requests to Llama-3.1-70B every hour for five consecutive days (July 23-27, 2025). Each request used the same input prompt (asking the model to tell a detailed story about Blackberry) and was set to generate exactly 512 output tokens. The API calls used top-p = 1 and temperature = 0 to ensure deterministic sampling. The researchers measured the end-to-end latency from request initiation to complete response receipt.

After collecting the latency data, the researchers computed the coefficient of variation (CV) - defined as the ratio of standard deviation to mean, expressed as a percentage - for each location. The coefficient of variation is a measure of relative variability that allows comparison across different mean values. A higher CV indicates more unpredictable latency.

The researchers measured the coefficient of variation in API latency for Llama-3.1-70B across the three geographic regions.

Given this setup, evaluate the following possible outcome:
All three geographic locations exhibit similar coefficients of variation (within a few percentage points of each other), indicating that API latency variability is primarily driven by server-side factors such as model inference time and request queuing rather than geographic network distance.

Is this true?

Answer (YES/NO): NO